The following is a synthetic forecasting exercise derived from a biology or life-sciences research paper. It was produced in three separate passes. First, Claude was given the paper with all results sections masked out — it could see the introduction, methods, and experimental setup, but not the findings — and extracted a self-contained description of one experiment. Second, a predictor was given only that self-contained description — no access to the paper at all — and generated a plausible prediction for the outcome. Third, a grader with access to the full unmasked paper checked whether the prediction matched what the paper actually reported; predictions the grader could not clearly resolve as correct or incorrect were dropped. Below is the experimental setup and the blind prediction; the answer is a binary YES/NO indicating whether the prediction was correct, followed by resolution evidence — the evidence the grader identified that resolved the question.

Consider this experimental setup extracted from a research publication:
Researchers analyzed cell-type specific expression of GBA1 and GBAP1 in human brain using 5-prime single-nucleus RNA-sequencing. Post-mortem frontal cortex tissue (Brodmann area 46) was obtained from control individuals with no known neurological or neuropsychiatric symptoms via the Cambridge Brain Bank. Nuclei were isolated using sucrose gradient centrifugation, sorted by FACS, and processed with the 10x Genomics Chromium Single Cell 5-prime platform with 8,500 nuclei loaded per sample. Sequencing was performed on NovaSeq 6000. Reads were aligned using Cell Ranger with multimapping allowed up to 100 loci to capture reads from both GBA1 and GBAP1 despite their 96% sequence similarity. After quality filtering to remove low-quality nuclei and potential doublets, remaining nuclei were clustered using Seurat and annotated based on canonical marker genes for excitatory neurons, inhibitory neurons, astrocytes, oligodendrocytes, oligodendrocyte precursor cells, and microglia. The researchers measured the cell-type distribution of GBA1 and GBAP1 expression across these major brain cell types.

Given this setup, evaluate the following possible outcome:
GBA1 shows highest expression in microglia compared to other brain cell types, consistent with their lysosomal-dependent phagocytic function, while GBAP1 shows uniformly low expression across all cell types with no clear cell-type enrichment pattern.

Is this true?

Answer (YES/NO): NO